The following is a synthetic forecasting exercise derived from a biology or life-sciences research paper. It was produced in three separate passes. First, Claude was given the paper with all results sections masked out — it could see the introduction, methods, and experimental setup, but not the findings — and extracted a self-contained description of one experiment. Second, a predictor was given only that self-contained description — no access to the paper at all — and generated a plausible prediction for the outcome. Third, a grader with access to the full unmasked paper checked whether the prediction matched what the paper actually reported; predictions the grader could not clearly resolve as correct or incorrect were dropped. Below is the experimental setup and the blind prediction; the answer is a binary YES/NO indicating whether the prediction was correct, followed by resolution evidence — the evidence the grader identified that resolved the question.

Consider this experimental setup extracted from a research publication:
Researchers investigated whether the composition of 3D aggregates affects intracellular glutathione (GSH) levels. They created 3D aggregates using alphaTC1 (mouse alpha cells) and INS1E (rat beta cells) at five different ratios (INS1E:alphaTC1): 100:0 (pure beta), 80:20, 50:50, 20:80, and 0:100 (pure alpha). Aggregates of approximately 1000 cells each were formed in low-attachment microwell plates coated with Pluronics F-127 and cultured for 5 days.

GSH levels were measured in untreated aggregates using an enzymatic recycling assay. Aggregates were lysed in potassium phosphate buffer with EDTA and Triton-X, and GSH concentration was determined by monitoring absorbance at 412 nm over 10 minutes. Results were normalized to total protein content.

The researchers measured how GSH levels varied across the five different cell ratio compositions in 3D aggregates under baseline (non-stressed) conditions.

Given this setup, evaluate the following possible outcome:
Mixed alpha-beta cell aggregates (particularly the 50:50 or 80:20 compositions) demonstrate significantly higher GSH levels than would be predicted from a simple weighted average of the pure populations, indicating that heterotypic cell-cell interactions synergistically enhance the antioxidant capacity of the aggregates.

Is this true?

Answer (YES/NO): NO